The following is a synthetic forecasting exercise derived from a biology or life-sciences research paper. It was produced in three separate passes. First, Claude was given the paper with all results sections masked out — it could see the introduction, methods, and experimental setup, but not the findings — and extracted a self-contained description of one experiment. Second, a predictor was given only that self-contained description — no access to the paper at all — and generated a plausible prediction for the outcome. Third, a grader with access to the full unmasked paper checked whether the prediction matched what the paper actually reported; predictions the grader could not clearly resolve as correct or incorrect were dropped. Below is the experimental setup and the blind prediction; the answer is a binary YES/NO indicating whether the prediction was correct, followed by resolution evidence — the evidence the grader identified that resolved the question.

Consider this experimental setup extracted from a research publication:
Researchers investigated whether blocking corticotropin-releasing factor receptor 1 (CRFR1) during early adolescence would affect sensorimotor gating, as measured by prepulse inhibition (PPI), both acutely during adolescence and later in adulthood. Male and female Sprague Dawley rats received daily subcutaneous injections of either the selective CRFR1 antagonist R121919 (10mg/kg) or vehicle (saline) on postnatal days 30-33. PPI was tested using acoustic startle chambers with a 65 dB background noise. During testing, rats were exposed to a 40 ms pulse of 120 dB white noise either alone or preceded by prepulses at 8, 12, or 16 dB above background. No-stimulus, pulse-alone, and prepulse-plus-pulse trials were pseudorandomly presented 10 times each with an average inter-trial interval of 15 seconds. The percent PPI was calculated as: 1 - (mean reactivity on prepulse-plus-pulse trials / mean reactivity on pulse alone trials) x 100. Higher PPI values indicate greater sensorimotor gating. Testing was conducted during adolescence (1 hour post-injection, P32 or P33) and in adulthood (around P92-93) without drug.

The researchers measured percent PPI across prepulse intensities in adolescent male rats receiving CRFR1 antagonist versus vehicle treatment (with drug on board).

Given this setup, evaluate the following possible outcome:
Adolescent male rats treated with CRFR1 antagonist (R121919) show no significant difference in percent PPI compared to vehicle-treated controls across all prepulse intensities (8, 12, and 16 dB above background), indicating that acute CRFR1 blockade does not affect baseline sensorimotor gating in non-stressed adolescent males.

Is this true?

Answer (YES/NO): NO